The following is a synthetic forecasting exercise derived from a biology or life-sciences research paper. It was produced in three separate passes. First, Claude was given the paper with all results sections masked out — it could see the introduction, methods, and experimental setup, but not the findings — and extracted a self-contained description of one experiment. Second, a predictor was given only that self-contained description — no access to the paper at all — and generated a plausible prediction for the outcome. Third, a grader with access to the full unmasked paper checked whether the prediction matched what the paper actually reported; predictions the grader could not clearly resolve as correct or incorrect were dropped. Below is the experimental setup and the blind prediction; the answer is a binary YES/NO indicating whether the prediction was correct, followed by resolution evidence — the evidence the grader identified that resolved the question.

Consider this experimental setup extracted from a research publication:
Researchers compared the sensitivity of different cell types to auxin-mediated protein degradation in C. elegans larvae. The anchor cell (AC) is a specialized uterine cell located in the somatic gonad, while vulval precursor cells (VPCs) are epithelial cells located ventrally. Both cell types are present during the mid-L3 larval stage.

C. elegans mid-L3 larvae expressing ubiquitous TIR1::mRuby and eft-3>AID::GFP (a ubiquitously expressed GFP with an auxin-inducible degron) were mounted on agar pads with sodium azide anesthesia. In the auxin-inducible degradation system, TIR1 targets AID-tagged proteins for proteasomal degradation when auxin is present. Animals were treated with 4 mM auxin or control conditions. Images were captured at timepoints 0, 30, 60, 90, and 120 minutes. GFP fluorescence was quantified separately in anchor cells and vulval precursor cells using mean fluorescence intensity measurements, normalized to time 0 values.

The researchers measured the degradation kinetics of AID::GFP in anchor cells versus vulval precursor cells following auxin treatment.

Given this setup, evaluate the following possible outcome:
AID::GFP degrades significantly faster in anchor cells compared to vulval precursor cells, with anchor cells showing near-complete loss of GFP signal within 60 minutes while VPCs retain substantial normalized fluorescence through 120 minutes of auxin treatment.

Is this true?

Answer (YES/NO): NO